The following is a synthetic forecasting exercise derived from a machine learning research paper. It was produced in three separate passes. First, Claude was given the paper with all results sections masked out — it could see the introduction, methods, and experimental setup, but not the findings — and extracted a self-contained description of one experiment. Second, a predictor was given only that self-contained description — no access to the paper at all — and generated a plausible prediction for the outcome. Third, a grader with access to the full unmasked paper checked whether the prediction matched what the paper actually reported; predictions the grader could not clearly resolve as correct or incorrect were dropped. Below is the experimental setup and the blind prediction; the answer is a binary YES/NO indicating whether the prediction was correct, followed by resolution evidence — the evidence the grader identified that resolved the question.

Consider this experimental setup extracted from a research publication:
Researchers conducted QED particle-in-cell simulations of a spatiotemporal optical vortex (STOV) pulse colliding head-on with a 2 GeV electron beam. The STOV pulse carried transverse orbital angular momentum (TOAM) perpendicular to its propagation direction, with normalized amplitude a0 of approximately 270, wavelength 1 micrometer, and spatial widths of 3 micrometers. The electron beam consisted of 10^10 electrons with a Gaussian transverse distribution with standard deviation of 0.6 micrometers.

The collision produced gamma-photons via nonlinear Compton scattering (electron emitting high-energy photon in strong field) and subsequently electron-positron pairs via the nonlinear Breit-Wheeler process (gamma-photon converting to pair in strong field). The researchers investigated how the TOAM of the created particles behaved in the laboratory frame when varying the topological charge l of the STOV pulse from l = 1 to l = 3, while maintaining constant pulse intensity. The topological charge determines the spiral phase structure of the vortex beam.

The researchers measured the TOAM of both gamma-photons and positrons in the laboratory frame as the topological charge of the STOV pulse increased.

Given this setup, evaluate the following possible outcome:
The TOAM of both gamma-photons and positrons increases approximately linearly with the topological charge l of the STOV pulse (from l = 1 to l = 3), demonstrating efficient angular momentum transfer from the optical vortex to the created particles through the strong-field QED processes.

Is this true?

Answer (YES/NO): NO